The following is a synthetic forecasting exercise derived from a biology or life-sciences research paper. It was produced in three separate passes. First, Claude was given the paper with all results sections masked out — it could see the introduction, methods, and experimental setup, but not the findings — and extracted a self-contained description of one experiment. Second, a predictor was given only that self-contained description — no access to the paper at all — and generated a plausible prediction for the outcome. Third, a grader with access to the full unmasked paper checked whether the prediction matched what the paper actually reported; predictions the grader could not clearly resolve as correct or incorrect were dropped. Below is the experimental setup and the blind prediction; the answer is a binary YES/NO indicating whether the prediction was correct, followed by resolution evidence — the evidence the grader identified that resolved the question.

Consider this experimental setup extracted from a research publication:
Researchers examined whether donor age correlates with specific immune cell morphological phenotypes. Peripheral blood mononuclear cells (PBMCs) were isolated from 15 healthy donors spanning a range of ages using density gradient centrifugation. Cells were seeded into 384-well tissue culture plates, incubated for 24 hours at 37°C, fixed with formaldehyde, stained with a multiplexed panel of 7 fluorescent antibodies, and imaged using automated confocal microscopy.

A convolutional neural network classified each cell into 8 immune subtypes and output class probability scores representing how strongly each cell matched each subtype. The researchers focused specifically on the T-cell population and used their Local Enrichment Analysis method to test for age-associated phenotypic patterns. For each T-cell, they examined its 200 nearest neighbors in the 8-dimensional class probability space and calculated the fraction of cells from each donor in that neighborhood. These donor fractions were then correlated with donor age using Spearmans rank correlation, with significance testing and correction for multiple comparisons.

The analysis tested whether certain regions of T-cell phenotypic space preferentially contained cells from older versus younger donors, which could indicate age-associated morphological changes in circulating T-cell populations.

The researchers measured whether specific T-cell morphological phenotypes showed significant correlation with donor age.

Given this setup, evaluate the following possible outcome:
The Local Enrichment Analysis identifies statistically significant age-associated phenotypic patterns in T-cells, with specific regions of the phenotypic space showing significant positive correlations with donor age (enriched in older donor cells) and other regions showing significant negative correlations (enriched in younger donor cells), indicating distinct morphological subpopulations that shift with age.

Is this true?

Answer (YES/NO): YES